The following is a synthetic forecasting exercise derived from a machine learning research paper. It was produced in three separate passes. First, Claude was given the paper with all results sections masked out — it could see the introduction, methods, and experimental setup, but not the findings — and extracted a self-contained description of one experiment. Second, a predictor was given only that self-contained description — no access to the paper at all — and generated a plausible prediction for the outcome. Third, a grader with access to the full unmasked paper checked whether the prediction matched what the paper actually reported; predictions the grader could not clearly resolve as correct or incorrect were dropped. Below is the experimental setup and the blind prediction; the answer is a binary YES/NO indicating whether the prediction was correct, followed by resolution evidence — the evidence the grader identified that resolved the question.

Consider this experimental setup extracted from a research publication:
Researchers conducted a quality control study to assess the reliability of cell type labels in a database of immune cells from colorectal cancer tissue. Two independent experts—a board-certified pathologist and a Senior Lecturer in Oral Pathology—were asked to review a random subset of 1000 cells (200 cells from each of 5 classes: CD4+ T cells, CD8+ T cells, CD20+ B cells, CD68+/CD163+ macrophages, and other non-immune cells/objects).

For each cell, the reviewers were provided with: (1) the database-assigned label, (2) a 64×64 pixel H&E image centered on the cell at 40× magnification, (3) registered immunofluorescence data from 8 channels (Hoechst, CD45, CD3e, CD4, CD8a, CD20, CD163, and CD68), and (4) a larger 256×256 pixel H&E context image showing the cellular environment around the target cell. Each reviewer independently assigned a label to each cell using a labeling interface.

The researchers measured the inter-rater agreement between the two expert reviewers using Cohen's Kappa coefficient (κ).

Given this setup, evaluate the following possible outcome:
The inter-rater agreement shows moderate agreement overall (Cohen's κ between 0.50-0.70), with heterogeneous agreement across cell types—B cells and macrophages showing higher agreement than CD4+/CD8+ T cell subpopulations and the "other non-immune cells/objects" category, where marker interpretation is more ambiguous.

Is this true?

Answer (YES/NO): NO